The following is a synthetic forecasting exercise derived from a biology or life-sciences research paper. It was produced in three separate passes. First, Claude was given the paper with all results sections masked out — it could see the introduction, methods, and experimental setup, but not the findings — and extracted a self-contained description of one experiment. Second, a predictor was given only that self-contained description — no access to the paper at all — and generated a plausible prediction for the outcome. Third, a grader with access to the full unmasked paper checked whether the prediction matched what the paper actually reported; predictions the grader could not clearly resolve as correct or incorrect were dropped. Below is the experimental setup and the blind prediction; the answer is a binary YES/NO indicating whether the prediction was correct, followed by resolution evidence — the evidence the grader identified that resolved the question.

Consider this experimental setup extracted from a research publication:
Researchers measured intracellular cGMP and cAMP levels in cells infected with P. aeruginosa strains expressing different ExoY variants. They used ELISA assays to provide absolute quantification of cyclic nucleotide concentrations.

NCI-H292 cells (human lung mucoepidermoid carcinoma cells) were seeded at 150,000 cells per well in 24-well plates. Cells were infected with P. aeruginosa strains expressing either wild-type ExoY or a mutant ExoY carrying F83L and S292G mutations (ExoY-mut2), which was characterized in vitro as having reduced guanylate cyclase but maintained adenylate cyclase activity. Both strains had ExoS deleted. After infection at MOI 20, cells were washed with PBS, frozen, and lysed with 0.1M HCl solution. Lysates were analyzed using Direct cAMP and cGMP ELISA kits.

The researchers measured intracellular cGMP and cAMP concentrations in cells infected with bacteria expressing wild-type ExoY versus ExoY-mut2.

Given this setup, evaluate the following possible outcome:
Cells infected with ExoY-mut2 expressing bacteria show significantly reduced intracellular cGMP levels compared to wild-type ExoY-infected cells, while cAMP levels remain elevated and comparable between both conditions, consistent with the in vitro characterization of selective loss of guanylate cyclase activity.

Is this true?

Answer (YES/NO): NO